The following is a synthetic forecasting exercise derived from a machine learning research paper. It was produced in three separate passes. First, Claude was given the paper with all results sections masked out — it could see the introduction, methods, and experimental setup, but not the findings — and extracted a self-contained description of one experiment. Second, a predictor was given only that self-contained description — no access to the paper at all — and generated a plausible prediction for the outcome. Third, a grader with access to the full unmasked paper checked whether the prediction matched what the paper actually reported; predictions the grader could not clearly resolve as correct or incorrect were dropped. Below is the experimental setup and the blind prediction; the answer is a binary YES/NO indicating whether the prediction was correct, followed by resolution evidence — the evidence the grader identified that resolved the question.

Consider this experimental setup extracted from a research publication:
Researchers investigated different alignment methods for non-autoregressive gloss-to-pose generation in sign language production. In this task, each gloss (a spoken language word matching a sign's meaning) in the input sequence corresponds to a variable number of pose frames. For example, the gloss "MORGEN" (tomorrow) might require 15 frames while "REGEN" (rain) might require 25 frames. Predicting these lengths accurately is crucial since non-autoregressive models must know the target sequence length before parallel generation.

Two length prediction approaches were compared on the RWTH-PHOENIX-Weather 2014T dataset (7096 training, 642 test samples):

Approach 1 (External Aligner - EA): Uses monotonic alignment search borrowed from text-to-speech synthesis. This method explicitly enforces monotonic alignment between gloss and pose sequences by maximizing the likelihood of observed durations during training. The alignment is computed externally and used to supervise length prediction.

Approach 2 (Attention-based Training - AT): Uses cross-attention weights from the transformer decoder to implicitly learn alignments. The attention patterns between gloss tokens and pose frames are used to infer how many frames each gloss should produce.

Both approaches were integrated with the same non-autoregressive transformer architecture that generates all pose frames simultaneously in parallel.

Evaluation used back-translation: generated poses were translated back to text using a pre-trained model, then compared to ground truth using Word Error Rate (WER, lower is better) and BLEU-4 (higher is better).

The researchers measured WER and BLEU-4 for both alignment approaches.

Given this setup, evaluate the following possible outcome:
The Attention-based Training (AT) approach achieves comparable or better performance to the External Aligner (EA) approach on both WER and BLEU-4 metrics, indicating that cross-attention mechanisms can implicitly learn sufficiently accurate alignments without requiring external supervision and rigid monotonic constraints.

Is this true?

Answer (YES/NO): NO